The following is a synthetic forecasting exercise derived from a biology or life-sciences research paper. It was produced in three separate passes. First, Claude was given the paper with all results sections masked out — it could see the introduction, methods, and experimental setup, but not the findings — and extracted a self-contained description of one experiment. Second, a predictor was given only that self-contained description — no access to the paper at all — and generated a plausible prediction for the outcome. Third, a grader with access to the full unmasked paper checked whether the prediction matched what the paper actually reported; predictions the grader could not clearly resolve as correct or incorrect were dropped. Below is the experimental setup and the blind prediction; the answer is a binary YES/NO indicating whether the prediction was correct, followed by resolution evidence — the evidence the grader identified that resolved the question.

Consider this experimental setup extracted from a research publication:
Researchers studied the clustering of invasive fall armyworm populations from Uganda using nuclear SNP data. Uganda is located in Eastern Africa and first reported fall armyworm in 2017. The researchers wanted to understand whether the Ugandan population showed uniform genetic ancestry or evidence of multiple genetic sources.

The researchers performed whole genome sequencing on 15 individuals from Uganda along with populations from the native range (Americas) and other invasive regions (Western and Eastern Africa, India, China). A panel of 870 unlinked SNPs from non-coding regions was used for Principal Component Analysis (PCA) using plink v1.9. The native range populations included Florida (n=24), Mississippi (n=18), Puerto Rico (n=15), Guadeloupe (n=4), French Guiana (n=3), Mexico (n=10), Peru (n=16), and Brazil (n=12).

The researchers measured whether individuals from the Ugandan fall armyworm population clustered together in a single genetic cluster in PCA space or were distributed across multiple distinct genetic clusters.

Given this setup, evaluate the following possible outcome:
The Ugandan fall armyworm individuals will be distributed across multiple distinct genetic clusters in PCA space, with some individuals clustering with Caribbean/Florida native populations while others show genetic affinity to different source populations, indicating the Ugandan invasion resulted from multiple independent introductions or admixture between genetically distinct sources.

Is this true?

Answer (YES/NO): NO